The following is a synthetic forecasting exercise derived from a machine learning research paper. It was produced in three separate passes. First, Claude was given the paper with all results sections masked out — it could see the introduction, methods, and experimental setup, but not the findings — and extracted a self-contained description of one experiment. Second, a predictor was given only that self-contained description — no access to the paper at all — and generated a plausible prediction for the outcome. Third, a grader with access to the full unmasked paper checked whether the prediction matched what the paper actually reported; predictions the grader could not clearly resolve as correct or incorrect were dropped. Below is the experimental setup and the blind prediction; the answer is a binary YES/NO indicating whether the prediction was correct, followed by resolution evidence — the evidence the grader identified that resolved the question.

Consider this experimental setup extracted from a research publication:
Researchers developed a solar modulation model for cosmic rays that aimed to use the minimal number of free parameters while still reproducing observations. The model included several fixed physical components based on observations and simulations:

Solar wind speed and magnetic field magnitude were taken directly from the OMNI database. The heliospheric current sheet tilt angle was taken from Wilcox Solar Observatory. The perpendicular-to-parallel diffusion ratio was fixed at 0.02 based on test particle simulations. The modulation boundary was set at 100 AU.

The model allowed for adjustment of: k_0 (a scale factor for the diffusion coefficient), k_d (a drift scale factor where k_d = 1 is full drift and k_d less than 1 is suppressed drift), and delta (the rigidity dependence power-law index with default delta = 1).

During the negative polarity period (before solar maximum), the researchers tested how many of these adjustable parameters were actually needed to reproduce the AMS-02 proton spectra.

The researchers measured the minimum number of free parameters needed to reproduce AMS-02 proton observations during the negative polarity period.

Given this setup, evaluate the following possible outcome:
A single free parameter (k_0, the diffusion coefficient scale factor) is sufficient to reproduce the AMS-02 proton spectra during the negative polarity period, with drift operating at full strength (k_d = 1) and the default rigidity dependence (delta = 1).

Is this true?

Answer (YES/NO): YES